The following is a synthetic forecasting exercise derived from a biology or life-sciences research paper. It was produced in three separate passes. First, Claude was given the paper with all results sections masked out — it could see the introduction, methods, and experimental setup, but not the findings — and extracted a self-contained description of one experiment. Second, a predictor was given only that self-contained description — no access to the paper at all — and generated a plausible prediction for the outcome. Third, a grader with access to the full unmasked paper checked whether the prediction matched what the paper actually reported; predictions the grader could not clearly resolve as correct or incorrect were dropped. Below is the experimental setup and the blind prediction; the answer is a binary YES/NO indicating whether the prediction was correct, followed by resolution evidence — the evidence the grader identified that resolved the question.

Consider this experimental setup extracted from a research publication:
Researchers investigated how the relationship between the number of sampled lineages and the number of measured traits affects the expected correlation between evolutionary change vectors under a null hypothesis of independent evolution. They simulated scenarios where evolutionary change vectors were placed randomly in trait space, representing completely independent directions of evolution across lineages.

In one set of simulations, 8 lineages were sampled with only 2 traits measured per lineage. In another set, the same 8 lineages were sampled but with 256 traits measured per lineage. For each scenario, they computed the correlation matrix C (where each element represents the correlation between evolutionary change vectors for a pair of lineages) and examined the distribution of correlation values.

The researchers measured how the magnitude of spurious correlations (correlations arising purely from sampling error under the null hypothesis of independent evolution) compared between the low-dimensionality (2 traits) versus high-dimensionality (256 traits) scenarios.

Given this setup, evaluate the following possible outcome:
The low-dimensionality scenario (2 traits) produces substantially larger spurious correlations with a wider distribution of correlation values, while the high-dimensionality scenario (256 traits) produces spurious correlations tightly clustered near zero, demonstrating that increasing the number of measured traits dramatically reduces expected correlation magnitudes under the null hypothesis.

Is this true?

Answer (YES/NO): YES